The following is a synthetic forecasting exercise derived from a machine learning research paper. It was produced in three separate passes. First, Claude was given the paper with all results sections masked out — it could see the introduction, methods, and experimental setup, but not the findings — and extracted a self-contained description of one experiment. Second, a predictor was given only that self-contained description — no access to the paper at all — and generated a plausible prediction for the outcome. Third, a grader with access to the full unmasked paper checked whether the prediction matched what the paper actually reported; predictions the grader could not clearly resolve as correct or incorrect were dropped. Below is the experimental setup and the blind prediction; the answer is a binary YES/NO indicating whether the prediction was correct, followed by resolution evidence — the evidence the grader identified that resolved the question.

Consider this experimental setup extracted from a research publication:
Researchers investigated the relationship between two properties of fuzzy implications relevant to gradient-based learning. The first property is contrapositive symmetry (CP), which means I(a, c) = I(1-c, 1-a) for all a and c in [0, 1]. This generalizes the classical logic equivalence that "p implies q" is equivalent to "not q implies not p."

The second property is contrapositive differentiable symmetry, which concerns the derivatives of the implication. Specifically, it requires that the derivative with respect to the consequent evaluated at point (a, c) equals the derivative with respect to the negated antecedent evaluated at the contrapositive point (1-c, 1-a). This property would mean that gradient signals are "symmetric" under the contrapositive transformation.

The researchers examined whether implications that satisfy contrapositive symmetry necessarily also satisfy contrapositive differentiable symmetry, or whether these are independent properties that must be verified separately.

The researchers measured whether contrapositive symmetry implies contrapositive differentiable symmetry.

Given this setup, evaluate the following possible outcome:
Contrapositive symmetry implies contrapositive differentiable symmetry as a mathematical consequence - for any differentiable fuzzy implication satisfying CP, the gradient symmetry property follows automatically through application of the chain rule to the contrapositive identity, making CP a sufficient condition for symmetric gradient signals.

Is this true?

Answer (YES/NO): YES